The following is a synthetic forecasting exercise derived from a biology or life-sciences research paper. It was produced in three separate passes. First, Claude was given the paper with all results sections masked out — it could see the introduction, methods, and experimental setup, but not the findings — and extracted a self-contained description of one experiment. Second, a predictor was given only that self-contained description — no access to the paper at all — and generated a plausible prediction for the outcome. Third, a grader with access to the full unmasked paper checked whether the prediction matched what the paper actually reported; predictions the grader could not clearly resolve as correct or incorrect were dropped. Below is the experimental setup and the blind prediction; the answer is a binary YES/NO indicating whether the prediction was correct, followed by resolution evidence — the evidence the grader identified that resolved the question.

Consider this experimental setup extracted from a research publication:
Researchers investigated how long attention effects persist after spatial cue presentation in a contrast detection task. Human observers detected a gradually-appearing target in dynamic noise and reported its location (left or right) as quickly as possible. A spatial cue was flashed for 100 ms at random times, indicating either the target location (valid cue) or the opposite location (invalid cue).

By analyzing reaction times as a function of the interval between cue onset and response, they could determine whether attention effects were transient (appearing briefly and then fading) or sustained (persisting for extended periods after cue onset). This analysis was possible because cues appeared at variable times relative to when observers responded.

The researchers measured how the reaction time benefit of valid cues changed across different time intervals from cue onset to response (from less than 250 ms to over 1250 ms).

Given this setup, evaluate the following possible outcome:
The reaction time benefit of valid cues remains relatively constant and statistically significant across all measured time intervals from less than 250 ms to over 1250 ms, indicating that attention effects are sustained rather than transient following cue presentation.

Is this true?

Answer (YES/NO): NO